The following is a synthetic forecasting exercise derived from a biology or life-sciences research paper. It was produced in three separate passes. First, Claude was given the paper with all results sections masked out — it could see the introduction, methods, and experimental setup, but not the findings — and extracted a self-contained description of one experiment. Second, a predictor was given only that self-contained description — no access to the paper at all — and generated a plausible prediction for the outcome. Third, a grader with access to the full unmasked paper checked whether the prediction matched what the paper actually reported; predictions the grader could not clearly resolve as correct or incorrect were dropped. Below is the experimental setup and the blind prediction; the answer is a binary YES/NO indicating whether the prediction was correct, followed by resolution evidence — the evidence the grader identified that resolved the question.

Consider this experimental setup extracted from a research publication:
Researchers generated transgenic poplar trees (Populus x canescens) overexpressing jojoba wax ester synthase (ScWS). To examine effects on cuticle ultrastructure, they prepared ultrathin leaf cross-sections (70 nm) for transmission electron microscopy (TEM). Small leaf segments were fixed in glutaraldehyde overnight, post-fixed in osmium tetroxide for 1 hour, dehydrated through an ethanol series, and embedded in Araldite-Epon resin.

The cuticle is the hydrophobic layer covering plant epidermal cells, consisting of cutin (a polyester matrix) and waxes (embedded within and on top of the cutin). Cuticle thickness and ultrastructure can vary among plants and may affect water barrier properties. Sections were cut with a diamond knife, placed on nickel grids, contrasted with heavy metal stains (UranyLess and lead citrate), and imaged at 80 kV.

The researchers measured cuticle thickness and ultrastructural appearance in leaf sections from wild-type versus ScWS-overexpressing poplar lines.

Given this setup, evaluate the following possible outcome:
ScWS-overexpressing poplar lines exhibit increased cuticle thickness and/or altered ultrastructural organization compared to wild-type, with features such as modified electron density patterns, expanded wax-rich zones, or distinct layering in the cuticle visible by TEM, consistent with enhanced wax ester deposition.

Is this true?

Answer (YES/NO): NO